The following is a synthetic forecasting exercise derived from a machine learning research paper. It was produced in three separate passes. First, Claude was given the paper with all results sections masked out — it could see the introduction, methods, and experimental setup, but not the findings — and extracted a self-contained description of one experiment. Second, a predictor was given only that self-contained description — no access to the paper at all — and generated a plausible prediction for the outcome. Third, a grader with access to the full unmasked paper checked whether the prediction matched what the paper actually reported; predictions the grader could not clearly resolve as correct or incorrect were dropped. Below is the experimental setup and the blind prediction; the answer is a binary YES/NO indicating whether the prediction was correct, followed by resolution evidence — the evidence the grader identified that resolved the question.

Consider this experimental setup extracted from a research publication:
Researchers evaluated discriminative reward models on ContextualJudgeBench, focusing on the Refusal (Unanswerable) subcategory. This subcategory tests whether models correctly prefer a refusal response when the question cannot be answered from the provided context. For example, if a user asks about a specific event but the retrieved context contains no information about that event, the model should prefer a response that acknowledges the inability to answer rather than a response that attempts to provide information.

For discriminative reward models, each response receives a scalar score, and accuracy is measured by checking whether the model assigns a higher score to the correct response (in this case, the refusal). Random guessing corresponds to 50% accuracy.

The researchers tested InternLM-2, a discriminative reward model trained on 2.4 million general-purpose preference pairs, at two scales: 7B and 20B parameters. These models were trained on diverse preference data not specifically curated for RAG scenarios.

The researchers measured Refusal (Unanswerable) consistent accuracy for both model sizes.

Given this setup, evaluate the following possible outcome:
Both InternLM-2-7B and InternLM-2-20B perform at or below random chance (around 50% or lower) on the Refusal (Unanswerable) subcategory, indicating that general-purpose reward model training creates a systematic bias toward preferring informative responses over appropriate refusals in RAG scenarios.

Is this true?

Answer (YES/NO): YES